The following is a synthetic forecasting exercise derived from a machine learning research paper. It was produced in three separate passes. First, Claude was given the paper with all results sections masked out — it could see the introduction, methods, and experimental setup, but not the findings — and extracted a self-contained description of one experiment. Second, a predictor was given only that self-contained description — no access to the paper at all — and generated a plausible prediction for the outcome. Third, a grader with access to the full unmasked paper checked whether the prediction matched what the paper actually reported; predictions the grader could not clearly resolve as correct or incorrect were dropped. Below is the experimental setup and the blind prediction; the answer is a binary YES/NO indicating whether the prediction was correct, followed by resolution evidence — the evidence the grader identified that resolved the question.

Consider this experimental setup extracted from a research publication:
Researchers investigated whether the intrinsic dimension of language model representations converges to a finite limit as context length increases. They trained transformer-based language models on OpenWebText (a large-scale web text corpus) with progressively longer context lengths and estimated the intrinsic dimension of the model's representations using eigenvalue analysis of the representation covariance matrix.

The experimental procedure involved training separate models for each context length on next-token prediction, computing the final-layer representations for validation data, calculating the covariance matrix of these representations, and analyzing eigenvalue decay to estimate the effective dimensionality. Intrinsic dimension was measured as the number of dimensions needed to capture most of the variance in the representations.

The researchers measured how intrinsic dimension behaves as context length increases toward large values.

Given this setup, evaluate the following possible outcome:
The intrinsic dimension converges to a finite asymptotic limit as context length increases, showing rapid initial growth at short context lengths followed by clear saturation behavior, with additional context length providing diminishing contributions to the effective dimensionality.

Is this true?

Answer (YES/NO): YES